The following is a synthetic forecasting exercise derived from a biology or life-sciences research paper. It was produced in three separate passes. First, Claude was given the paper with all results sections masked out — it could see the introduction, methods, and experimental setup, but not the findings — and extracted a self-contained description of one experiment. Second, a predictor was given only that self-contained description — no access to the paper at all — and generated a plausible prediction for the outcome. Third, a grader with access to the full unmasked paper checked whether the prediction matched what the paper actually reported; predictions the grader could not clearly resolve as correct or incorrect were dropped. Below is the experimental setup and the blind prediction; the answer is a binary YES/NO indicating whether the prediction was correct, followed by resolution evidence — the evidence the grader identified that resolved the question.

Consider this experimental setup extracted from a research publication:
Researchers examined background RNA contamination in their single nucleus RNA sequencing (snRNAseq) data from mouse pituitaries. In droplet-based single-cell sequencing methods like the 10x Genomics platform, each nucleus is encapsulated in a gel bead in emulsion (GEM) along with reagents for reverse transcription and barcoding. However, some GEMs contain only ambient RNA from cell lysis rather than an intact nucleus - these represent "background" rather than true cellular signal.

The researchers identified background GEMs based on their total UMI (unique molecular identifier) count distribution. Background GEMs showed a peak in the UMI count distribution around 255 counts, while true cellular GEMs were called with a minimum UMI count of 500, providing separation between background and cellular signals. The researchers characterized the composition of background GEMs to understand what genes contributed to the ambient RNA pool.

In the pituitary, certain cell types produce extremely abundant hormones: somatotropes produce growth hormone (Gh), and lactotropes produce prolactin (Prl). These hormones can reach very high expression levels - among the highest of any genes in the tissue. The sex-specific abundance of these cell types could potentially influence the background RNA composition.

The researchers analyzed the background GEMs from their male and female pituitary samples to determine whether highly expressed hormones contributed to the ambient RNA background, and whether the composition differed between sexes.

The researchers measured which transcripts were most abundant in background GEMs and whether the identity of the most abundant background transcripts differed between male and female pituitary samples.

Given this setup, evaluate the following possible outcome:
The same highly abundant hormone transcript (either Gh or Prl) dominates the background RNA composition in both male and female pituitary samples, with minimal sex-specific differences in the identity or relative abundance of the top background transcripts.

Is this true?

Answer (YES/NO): NO